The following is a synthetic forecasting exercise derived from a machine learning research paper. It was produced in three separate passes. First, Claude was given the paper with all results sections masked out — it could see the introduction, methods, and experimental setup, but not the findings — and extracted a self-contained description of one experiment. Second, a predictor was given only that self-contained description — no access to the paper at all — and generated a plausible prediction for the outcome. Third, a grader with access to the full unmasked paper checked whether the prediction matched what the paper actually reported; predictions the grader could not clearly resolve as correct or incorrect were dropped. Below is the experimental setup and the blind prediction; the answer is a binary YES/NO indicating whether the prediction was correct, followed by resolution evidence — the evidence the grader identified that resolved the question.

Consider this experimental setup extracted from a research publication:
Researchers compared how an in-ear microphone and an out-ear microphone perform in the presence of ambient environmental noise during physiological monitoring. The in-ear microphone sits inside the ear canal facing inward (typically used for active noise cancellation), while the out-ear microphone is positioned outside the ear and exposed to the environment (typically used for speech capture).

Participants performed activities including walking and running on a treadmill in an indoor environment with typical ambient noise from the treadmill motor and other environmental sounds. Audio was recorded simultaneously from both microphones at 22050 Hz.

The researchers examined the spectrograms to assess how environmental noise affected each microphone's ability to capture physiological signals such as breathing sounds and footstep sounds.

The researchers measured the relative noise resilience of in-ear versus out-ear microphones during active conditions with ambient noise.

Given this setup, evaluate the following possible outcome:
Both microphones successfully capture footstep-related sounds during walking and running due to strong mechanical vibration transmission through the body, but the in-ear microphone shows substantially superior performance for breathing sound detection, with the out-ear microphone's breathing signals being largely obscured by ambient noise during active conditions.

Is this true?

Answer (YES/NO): NO